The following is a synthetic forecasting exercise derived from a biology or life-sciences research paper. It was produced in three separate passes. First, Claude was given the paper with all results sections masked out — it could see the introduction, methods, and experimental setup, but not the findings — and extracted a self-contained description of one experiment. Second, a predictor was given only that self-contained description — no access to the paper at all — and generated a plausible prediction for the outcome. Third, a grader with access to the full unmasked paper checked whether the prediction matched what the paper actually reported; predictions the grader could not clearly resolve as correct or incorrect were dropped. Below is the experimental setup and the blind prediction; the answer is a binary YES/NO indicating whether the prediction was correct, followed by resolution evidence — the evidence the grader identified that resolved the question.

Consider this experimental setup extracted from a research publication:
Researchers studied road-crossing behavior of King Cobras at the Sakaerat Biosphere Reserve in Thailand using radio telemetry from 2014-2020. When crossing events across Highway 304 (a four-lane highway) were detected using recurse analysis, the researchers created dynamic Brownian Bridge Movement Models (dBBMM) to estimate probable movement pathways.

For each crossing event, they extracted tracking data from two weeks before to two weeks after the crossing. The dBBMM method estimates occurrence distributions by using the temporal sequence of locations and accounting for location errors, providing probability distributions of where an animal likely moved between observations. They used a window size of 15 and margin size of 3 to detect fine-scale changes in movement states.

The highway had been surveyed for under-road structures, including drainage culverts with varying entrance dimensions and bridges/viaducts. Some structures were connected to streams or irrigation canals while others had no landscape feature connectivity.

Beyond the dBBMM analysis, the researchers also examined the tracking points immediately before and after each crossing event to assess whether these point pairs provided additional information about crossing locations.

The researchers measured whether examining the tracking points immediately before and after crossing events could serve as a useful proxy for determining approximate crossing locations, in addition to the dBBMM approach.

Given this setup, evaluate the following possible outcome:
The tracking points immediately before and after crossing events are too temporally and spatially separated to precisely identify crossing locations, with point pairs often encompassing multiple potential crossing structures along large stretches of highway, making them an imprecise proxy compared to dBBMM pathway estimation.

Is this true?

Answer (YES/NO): NO